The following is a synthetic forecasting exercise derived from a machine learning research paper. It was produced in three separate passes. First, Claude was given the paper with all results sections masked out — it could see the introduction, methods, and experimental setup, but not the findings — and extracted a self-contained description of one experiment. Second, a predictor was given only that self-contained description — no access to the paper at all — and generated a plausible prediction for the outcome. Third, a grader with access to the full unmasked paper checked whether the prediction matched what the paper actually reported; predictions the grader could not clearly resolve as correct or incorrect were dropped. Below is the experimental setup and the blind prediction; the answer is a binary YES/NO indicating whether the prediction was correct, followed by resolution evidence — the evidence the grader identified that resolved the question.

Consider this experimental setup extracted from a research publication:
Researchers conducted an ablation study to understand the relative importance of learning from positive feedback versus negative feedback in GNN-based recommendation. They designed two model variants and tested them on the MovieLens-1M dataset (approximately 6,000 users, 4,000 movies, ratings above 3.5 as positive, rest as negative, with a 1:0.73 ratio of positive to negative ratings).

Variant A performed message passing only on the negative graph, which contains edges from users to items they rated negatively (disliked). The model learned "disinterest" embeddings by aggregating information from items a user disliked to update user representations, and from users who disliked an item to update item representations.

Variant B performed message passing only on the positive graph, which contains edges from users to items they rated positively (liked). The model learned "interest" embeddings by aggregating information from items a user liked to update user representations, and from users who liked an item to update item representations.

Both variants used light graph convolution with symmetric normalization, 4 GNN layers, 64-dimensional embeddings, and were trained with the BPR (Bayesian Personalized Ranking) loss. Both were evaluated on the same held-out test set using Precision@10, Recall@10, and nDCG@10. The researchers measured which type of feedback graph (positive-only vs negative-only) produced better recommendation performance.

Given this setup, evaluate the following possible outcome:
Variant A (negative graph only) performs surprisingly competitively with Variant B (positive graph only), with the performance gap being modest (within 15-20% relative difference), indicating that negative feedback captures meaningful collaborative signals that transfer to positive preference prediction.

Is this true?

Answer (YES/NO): NO